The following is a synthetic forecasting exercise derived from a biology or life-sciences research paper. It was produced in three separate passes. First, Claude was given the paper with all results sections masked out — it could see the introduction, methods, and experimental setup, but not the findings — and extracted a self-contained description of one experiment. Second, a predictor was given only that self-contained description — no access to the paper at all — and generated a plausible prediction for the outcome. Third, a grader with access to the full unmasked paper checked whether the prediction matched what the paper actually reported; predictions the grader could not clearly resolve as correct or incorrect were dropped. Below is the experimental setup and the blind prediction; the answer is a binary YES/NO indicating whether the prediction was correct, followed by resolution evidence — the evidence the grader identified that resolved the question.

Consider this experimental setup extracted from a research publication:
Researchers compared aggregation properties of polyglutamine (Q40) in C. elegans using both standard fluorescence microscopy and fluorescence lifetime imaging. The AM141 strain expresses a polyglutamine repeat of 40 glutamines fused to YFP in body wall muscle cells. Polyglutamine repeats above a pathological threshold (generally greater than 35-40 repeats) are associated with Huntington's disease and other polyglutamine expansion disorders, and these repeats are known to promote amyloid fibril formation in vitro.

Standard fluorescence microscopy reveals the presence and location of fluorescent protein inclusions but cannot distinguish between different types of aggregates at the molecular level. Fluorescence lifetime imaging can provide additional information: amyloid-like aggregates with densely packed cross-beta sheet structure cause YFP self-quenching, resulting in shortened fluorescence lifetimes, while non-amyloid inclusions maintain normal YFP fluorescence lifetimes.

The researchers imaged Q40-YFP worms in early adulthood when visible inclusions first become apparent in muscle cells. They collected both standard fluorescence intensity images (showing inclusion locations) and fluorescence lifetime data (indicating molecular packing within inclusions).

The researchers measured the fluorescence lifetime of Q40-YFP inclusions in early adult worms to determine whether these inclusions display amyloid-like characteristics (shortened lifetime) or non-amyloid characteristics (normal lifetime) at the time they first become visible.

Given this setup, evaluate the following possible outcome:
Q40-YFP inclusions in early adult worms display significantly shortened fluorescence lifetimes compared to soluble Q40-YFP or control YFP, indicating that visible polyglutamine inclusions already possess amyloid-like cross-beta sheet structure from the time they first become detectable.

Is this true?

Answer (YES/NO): YES